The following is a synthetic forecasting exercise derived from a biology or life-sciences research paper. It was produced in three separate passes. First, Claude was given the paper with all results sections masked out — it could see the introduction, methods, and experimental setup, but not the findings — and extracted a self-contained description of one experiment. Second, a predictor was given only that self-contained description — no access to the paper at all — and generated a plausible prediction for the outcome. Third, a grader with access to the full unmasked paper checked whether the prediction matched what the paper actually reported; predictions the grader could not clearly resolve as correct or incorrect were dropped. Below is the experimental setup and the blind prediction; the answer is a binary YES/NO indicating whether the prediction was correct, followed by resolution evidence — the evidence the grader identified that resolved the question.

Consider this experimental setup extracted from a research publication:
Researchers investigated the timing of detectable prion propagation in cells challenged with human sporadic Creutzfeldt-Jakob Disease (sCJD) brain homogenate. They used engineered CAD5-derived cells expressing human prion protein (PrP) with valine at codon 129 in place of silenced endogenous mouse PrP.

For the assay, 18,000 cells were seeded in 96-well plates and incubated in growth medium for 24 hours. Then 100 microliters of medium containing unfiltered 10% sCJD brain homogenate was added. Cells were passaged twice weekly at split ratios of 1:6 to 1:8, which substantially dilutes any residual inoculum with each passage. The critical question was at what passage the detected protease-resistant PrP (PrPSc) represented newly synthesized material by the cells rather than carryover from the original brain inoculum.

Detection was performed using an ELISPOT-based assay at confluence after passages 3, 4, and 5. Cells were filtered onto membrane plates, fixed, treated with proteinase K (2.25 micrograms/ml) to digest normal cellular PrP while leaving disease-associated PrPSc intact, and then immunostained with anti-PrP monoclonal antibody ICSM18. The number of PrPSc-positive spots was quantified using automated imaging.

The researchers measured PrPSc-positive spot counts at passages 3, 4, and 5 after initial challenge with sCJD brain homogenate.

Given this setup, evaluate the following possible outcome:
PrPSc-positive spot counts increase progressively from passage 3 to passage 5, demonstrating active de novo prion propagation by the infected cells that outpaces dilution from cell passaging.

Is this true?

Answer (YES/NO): YES